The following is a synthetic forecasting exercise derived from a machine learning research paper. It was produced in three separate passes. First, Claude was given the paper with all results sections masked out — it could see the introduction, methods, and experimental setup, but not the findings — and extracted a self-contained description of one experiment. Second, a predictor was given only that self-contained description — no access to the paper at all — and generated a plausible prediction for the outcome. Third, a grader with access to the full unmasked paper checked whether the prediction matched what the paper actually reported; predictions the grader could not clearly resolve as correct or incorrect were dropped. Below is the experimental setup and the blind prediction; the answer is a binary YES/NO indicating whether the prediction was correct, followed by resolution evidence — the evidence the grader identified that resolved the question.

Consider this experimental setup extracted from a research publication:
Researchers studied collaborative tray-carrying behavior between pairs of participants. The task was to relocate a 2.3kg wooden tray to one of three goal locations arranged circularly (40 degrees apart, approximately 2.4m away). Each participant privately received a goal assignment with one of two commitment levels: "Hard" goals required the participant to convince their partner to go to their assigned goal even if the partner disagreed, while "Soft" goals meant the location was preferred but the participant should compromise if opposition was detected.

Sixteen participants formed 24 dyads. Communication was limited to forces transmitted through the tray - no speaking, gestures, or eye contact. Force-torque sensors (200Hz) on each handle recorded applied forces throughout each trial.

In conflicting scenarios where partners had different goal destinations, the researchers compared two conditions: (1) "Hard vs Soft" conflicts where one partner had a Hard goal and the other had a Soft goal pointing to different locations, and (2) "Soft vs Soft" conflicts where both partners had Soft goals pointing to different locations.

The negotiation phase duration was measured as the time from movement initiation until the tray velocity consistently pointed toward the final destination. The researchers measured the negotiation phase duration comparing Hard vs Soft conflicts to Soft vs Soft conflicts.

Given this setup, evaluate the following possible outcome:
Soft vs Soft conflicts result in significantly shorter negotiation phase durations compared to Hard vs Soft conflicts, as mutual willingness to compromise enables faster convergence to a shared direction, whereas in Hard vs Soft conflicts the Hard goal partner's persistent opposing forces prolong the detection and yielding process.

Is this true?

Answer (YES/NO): NO